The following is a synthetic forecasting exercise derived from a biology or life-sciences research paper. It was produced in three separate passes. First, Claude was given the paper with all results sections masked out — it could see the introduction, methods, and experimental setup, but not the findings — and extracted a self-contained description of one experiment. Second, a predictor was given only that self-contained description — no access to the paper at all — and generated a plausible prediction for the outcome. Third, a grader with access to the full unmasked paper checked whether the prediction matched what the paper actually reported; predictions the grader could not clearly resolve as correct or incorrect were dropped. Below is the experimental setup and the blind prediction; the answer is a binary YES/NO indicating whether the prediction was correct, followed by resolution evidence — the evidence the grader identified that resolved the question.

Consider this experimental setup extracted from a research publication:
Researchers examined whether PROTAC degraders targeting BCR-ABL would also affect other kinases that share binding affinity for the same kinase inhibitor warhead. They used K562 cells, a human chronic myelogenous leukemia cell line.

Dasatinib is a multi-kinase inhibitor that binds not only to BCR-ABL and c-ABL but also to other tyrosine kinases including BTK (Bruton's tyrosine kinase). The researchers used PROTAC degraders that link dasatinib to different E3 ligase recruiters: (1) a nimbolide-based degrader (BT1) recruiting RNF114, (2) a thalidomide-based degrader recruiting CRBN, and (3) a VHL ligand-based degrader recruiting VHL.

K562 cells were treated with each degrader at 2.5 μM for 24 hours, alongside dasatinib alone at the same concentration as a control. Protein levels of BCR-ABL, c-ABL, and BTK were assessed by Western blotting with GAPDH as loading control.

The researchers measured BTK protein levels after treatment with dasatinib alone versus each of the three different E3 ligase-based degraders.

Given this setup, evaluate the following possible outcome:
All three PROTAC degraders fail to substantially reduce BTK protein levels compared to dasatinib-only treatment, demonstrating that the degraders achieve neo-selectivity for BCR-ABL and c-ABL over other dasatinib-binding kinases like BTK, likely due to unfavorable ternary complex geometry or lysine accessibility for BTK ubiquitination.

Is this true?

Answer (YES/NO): NO